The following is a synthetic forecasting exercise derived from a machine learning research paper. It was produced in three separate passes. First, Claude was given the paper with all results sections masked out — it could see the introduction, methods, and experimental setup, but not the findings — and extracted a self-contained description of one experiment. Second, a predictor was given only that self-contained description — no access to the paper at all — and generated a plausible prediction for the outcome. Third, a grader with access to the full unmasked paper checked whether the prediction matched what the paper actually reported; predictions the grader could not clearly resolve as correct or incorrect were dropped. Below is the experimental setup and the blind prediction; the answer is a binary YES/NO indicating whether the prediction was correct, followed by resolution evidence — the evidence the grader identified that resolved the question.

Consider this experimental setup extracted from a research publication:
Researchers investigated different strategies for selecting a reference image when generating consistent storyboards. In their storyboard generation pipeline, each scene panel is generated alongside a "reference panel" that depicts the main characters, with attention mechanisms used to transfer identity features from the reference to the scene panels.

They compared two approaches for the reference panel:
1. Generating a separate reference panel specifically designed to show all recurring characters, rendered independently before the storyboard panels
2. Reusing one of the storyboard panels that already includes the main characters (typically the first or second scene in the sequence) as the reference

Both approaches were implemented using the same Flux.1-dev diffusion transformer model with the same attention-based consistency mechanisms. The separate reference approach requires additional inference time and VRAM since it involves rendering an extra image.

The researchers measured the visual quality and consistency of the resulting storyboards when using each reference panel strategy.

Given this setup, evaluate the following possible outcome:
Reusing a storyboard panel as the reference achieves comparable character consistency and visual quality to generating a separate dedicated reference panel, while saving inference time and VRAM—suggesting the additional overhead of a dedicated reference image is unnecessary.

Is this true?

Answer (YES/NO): YES